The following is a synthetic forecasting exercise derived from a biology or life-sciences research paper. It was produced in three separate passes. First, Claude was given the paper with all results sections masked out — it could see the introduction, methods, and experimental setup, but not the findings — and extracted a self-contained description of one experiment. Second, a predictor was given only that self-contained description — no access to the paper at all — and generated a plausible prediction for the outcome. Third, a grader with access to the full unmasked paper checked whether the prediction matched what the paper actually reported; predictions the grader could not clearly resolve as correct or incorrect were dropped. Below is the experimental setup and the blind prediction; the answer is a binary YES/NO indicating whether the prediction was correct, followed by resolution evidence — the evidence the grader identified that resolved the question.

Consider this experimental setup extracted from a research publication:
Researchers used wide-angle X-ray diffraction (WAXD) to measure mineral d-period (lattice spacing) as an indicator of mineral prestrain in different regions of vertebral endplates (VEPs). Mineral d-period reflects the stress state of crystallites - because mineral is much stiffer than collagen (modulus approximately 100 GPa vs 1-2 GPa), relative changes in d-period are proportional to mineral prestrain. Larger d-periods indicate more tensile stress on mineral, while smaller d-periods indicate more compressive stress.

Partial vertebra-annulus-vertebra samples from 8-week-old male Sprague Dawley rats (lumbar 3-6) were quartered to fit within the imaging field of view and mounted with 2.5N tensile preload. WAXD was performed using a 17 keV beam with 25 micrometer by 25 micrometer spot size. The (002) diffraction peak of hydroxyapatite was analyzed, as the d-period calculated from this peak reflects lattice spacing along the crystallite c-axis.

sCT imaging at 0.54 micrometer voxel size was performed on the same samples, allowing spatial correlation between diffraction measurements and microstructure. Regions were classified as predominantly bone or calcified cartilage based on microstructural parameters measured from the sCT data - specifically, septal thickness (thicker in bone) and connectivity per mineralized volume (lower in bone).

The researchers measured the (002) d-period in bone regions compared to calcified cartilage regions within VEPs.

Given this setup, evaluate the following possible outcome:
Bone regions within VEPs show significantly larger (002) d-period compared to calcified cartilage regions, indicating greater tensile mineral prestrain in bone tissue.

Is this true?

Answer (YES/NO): NO